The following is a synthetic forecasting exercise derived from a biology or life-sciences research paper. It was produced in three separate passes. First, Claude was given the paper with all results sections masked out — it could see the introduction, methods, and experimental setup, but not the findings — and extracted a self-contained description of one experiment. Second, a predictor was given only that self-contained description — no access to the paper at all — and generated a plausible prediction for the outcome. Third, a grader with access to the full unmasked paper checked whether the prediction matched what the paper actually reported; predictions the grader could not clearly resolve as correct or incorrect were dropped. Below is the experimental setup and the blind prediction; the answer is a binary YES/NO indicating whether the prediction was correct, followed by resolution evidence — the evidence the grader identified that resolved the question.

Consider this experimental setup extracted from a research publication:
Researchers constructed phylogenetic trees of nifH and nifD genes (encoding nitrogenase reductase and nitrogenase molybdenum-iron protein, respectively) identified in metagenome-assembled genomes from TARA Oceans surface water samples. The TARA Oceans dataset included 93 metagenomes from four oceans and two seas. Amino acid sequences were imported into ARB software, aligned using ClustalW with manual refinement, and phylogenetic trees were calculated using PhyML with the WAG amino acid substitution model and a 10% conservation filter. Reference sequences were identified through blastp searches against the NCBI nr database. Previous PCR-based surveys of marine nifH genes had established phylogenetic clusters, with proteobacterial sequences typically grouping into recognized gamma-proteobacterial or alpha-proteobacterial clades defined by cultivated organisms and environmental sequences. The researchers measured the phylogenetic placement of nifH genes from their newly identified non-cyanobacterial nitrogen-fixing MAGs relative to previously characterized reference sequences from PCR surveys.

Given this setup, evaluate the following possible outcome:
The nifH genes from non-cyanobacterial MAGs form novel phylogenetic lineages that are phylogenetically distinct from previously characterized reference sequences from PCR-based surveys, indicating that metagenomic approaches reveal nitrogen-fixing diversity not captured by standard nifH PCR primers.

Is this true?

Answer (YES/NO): NO